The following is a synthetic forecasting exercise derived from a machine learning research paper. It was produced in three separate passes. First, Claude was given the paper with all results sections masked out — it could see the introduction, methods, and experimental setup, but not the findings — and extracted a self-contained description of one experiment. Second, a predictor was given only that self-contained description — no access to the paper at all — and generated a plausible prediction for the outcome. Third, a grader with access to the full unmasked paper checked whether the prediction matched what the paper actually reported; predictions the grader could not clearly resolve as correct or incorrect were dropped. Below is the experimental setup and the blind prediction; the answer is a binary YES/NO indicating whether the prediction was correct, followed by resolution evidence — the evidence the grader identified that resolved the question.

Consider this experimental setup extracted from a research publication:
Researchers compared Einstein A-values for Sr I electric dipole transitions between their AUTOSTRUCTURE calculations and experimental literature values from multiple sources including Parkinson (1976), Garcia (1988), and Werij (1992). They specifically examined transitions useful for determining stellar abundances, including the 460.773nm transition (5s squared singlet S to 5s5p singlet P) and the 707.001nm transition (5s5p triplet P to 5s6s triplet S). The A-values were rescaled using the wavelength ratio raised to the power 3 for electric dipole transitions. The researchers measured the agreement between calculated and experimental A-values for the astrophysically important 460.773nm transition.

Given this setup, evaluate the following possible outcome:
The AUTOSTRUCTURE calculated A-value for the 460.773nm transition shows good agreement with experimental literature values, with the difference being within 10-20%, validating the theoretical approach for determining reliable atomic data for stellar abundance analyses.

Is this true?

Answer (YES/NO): YES